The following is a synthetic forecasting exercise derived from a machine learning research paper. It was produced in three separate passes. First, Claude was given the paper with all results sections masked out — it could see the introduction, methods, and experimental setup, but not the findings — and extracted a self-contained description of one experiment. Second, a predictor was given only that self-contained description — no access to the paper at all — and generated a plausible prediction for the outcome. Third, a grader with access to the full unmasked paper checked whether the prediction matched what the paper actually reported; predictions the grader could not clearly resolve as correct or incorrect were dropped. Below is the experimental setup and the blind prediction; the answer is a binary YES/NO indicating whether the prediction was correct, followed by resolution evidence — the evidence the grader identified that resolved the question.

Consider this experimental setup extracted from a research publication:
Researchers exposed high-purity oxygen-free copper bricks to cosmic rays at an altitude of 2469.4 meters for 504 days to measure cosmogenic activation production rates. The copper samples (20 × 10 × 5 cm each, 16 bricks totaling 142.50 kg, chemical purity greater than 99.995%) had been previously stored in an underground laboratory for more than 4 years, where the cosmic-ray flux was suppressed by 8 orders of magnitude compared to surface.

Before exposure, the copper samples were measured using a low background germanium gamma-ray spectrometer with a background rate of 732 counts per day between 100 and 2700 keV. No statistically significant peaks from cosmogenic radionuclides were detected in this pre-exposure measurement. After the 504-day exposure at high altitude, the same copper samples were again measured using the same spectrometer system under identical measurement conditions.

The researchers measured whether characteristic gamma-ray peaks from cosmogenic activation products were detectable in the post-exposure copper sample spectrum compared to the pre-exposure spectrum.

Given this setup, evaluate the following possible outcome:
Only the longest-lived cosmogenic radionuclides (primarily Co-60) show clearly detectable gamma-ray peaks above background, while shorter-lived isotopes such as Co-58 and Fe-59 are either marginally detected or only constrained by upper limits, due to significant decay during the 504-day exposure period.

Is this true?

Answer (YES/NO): NO